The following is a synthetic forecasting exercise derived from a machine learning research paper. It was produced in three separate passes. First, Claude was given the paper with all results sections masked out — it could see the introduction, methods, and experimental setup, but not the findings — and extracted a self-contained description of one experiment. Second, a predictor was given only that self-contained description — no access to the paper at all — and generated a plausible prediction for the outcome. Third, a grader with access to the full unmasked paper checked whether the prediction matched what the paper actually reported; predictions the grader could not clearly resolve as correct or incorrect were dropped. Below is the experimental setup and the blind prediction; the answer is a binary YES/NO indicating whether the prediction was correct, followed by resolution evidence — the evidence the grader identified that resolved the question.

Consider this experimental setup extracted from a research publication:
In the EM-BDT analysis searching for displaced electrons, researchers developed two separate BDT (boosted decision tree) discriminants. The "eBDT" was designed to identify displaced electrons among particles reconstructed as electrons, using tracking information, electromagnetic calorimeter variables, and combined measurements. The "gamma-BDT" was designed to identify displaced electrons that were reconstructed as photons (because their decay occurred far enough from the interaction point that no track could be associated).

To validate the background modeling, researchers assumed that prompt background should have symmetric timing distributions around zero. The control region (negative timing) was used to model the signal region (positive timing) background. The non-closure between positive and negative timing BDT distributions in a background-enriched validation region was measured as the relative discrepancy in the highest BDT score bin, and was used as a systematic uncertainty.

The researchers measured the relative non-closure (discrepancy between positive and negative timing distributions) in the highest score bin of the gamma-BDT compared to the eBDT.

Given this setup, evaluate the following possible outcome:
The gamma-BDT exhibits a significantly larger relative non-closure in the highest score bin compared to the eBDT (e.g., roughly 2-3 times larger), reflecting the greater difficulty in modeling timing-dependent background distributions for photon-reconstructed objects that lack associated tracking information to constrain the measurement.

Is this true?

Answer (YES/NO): YES